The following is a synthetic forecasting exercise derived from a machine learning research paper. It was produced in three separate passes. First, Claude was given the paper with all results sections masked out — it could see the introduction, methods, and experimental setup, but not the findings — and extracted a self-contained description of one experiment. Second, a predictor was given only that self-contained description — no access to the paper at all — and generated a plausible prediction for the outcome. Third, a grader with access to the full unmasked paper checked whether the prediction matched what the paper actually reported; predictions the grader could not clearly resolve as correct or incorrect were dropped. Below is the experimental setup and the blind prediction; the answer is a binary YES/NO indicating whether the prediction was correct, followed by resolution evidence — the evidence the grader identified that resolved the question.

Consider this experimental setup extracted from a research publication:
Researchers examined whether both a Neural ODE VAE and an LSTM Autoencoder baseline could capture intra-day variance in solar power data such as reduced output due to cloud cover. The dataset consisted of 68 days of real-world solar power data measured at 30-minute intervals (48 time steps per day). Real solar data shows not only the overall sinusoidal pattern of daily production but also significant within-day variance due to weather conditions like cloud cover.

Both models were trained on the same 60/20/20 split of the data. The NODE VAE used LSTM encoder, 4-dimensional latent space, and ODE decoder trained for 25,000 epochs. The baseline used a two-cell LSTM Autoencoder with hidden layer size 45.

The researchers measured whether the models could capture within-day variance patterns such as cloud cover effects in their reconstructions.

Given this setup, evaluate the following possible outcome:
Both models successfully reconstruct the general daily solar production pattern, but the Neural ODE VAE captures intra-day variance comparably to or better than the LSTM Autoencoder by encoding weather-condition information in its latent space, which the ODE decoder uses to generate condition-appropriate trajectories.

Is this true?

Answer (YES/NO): NO